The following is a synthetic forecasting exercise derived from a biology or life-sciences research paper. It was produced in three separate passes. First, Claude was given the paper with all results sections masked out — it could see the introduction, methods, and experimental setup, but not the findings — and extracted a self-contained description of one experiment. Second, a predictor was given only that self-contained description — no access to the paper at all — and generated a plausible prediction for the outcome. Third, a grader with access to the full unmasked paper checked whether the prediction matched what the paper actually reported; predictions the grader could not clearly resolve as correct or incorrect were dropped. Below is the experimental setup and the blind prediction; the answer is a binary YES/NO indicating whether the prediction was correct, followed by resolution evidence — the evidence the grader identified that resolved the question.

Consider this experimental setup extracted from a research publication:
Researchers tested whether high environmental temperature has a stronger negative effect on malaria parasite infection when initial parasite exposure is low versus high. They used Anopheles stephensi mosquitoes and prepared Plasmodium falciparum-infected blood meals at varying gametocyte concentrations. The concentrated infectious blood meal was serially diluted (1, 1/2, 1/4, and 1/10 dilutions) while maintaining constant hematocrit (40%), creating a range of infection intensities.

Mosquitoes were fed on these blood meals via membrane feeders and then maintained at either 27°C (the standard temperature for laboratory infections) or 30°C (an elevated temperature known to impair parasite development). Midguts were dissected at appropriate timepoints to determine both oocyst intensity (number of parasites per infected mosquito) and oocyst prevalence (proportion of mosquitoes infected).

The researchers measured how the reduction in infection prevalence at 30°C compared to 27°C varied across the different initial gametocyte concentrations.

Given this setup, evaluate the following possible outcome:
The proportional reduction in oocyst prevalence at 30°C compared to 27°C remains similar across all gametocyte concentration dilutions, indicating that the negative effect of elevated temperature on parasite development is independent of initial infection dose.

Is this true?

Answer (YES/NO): NO